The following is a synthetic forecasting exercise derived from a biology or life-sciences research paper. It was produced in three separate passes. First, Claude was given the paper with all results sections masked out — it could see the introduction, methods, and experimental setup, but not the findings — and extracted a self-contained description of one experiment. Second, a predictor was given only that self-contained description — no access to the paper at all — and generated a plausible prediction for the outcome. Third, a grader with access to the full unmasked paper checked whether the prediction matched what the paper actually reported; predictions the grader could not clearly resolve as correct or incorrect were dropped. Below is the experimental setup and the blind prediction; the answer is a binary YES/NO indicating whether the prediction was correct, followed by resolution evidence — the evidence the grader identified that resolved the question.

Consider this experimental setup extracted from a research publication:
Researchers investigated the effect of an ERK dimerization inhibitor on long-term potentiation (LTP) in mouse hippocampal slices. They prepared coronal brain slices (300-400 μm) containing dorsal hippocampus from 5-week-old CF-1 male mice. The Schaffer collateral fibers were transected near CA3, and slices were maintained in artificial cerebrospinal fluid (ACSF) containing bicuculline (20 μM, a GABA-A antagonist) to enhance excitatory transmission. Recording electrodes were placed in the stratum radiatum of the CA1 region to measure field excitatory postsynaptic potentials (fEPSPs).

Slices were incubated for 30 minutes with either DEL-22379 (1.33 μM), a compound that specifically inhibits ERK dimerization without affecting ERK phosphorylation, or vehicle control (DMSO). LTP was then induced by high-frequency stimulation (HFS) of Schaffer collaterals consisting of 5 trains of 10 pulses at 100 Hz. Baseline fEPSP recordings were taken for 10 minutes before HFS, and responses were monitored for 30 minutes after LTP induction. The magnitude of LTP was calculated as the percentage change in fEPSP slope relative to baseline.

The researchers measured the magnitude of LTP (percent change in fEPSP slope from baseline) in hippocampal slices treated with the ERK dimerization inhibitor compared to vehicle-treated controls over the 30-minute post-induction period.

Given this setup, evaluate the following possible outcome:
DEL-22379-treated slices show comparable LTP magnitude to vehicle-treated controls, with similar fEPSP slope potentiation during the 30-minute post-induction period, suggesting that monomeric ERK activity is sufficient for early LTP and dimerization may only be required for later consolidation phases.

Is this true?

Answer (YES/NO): NO